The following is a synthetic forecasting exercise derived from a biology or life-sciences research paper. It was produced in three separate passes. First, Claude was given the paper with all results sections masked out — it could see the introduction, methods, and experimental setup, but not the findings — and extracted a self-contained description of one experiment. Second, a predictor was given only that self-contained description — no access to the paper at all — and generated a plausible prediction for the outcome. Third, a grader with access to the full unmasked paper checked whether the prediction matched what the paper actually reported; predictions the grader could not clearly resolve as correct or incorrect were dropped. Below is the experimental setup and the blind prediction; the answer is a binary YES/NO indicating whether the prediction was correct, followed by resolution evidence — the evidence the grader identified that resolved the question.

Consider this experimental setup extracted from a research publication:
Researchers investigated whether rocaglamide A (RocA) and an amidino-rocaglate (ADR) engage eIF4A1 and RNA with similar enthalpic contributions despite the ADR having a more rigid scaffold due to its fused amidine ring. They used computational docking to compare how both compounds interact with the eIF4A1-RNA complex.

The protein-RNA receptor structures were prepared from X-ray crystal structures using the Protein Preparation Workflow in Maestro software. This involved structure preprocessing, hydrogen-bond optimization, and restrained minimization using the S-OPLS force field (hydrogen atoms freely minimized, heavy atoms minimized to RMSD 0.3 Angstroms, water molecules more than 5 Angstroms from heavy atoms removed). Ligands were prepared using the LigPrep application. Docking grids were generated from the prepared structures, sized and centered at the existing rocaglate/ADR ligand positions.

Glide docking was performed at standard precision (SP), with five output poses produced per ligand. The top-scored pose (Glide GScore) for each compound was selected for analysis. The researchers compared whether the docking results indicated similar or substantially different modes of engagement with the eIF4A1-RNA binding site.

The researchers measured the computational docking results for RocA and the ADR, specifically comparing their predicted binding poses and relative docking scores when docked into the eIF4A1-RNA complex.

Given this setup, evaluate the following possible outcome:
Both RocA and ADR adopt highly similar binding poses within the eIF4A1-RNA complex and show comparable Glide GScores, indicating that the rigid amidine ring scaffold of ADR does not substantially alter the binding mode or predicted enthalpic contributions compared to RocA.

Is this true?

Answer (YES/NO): YES